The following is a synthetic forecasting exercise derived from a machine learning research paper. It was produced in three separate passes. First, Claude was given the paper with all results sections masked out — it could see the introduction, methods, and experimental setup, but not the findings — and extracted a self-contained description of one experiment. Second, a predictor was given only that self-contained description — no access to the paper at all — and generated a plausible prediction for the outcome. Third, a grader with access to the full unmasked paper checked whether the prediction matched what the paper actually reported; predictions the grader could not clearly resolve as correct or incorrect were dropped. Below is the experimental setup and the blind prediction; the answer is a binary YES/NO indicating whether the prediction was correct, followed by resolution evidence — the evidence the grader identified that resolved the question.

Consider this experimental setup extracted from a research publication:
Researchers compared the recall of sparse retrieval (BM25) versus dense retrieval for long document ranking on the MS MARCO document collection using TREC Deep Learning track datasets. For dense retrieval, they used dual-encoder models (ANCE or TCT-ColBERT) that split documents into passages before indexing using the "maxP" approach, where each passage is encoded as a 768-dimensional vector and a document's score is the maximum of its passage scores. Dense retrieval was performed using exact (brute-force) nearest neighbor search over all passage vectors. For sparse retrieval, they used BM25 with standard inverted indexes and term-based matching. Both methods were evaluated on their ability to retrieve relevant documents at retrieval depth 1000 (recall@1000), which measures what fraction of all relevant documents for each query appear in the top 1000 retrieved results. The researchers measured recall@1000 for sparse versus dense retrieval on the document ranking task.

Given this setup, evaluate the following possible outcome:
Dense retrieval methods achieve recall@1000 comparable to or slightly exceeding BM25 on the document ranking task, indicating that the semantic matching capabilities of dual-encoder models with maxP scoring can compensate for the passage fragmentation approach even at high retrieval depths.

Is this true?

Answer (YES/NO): NO